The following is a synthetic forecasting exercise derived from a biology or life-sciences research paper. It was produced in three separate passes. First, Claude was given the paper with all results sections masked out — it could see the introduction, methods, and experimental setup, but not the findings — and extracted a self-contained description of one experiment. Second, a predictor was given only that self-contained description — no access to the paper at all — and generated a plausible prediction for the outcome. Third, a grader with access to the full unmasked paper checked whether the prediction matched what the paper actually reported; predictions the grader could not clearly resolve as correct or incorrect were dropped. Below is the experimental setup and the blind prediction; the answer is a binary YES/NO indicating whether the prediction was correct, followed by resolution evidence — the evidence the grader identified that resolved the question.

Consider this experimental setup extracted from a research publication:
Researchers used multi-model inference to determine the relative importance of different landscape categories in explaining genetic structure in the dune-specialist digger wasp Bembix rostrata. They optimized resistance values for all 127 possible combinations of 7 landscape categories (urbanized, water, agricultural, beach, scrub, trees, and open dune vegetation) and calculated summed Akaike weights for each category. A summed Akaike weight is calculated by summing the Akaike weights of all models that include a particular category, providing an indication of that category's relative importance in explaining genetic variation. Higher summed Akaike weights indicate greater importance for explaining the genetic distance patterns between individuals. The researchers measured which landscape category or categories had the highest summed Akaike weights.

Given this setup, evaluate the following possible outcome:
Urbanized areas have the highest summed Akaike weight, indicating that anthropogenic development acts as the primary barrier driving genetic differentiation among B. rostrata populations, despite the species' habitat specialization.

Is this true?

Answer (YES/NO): NO